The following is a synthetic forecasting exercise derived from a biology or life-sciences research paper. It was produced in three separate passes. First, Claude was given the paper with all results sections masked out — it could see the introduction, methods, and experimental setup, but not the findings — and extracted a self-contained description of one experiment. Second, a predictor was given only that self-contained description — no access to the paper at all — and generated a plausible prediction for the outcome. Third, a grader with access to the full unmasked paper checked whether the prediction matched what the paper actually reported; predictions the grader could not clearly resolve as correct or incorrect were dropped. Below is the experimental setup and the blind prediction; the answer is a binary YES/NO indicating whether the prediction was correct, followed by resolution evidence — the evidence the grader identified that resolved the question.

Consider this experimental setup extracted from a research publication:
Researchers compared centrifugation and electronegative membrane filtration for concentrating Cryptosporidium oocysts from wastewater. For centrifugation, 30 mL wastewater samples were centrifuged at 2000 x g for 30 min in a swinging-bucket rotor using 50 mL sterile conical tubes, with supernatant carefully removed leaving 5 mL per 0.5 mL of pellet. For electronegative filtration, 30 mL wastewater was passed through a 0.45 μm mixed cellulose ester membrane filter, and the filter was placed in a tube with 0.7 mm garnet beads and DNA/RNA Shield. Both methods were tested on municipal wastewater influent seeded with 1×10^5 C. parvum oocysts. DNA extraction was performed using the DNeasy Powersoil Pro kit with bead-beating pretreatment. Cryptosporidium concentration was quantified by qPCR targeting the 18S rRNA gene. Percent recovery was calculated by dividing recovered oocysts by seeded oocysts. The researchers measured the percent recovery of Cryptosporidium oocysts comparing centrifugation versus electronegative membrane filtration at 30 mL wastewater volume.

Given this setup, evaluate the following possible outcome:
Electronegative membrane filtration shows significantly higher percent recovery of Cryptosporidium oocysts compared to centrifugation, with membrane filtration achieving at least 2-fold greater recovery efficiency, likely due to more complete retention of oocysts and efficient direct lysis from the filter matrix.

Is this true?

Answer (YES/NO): NO